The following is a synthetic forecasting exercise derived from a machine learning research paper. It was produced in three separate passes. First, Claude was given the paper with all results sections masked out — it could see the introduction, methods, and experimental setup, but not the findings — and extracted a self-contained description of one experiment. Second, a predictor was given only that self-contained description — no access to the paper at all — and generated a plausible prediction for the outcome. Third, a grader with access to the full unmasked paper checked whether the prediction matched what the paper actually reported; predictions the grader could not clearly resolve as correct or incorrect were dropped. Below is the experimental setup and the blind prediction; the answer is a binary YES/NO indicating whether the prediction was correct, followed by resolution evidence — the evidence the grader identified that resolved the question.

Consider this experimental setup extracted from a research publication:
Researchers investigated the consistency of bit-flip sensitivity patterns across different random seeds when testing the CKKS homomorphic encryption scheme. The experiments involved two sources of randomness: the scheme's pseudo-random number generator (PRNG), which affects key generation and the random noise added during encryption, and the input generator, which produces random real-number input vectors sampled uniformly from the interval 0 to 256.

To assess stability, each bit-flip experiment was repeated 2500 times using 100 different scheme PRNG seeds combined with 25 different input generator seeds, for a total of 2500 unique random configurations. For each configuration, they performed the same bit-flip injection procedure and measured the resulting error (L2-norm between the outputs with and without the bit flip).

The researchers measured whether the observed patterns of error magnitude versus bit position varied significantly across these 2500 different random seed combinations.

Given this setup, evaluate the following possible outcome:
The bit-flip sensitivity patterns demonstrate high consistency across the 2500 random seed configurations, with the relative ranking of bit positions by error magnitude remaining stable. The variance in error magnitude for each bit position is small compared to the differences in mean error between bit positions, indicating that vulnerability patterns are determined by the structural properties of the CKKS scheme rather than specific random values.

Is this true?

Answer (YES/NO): YES